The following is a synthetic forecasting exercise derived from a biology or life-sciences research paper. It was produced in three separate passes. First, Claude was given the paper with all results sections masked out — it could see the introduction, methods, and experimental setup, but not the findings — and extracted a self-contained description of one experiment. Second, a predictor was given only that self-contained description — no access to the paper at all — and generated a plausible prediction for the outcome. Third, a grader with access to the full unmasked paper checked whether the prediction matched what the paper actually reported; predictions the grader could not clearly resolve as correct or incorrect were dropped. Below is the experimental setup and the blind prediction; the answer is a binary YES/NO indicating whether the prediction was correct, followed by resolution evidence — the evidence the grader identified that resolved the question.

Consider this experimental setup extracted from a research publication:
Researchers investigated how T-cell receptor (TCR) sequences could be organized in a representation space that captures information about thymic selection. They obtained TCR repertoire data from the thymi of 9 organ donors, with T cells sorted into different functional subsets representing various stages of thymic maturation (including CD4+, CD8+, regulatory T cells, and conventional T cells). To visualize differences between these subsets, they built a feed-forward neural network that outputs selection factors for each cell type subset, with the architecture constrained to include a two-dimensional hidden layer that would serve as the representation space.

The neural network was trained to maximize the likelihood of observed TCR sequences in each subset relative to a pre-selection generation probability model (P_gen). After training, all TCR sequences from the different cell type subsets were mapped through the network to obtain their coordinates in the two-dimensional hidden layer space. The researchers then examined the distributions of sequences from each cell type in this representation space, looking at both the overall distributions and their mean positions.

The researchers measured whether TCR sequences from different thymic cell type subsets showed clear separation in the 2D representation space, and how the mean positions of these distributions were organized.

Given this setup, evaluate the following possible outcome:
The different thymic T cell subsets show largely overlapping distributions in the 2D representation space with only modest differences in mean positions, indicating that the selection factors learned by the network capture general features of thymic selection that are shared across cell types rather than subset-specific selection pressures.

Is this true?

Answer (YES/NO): YES